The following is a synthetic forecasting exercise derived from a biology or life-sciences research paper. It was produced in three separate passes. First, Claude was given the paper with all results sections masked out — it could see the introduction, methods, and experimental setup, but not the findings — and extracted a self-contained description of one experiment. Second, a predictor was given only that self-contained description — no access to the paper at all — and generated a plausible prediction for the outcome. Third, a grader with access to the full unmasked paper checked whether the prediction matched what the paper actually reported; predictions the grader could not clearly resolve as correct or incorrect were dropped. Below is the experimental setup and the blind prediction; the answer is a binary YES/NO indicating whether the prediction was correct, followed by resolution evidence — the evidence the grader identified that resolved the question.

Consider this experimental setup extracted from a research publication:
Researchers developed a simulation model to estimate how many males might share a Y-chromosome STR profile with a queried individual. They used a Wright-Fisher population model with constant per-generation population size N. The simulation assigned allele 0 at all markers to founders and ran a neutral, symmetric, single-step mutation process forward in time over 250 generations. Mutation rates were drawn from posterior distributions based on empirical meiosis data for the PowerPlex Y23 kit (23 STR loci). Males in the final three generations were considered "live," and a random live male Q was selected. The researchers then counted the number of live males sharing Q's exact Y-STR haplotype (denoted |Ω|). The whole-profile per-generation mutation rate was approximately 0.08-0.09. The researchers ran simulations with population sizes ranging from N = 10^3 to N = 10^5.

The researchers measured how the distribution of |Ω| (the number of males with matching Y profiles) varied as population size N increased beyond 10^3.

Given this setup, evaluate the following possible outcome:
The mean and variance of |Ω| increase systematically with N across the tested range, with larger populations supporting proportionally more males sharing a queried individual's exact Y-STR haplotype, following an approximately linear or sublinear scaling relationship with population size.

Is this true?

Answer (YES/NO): NO